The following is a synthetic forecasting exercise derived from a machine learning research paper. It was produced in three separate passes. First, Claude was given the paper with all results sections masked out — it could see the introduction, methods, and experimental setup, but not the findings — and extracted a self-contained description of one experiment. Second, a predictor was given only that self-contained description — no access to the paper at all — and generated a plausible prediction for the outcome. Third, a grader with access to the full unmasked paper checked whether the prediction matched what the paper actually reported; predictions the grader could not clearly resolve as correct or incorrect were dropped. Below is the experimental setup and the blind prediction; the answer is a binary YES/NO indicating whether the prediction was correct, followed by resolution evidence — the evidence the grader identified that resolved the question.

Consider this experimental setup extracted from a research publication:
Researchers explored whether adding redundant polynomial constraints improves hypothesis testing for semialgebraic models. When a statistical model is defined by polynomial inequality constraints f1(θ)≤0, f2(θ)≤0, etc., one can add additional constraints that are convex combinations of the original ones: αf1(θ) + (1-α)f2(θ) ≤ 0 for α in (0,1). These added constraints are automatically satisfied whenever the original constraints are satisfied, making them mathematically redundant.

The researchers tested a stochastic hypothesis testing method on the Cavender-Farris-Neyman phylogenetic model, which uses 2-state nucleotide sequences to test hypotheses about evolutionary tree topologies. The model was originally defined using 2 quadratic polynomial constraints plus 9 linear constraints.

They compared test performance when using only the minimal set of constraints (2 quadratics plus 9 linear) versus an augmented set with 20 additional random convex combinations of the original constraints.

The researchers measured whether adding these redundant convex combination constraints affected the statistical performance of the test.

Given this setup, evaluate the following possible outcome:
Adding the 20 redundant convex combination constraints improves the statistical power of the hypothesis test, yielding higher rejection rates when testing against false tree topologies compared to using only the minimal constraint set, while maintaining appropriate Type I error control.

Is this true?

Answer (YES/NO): NO